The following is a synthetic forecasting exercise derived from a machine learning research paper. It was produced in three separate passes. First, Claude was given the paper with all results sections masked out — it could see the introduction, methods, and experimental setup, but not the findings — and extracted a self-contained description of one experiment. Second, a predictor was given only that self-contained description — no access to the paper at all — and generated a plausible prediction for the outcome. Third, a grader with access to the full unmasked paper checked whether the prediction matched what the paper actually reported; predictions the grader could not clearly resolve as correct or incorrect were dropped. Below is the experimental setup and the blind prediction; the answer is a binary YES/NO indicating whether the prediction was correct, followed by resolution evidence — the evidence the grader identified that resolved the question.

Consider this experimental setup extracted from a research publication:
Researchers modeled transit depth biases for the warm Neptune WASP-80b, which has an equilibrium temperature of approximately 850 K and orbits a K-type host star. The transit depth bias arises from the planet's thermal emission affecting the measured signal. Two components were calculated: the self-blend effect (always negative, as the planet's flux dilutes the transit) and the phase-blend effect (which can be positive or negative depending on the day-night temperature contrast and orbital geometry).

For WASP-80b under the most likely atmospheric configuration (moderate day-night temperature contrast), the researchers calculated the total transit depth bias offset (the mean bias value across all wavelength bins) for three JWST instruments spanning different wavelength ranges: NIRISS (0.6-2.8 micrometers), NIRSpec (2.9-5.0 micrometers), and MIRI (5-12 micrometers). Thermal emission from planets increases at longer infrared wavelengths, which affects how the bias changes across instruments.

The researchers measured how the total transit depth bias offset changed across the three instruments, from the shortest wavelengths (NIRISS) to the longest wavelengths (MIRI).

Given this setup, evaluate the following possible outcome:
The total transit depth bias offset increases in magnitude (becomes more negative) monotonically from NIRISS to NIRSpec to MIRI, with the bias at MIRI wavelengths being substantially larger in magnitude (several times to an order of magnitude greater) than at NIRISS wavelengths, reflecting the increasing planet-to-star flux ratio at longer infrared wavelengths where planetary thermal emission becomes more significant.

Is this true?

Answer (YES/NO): NO